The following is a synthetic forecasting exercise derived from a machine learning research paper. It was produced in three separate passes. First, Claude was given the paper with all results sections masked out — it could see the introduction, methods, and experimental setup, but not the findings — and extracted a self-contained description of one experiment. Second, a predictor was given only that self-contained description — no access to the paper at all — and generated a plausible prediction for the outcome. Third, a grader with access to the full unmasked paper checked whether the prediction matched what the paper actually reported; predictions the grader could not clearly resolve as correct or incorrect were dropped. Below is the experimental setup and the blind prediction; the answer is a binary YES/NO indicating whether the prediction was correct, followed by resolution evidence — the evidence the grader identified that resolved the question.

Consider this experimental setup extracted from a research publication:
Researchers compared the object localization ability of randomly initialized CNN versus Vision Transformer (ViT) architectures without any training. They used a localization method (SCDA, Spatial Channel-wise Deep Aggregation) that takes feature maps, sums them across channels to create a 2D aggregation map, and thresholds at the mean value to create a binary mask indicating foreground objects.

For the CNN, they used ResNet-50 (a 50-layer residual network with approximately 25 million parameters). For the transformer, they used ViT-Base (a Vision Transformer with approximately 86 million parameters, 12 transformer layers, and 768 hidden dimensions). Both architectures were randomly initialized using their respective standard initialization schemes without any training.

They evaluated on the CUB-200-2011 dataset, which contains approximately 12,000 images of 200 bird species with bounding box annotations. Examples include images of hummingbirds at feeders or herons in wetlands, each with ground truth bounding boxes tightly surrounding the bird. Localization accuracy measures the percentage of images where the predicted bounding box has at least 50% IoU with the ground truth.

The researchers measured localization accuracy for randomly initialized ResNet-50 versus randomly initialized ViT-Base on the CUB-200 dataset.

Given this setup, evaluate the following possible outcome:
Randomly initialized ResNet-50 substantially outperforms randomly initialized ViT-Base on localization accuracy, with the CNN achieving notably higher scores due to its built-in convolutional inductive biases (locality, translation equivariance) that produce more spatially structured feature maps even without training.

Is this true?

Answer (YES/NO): YES